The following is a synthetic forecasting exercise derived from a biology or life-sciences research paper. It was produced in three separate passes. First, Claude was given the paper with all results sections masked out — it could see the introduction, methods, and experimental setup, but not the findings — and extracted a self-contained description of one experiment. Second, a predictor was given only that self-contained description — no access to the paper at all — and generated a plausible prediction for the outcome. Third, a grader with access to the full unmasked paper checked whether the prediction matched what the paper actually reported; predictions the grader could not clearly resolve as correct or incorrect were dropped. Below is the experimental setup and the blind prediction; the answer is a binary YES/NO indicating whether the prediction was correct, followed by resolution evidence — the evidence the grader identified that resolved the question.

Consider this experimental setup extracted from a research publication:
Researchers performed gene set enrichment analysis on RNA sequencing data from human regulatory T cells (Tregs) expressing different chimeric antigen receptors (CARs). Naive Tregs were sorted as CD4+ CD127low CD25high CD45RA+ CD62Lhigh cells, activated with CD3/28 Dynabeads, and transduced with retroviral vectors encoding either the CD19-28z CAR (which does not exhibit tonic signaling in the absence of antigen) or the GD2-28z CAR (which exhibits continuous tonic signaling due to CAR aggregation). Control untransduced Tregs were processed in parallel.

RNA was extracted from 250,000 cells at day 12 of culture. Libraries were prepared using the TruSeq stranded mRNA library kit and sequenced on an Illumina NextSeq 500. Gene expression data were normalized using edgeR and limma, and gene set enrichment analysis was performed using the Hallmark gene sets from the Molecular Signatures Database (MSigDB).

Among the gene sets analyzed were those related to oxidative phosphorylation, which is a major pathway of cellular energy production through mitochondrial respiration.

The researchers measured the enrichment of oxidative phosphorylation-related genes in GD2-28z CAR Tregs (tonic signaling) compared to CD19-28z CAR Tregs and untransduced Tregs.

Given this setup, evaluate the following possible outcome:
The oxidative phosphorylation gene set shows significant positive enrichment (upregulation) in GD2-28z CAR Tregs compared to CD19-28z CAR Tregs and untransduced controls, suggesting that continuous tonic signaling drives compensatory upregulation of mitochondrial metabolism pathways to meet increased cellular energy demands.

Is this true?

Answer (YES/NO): YES